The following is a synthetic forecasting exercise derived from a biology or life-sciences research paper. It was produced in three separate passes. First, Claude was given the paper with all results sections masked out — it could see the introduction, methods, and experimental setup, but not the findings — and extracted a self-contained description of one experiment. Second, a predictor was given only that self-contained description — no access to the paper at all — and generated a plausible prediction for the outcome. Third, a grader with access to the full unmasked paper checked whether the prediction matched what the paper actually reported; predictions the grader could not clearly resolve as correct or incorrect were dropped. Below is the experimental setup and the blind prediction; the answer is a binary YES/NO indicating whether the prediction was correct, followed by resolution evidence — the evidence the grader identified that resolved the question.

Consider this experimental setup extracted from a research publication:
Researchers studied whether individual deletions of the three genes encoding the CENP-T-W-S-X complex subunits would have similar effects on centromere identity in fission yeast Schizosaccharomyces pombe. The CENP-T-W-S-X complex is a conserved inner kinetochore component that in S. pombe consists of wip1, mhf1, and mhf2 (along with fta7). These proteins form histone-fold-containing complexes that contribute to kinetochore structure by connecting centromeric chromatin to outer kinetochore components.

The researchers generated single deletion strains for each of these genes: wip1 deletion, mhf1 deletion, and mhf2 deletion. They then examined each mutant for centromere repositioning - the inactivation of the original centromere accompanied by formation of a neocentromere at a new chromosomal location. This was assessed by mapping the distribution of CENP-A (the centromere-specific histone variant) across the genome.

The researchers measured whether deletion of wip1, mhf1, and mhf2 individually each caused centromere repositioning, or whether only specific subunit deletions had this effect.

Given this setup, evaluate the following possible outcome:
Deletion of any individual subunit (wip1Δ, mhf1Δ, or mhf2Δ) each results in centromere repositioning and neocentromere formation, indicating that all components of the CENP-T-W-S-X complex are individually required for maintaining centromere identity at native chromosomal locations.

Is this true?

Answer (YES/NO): YES